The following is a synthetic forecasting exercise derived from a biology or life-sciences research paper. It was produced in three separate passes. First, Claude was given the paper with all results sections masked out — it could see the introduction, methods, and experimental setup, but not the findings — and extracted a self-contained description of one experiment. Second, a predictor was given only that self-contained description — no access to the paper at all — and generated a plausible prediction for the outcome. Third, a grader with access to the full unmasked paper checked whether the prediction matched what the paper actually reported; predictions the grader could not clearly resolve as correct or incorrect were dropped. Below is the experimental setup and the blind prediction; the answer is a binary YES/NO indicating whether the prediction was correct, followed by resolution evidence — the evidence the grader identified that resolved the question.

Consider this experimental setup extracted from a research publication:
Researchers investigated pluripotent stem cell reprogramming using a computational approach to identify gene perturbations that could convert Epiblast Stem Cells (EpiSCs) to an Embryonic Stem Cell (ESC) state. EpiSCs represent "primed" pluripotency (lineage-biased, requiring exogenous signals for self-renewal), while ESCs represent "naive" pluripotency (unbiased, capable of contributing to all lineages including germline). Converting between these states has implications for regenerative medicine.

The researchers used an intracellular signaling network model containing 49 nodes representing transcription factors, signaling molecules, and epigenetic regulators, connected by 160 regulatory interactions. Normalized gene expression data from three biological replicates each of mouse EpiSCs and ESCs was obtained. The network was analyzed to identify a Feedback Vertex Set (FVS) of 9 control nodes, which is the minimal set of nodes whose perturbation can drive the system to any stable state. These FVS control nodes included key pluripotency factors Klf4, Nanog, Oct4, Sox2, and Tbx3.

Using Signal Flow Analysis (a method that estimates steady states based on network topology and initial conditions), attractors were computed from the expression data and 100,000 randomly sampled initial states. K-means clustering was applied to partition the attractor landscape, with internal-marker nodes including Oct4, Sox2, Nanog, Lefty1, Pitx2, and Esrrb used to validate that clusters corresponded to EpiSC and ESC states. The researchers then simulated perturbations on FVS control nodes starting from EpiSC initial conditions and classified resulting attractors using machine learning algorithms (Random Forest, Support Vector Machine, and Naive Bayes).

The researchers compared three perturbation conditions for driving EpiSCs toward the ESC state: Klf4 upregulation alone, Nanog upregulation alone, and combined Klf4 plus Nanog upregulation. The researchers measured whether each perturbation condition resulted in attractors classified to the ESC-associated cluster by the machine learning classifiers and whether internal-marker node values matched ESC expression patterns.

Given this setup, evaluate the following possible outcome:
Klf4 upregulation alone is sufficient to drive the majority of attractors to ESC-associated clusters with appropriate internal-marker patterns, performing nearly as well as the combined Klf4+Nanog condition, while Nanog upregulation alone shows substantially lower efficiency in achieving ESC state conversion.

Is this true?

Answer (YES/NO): NO